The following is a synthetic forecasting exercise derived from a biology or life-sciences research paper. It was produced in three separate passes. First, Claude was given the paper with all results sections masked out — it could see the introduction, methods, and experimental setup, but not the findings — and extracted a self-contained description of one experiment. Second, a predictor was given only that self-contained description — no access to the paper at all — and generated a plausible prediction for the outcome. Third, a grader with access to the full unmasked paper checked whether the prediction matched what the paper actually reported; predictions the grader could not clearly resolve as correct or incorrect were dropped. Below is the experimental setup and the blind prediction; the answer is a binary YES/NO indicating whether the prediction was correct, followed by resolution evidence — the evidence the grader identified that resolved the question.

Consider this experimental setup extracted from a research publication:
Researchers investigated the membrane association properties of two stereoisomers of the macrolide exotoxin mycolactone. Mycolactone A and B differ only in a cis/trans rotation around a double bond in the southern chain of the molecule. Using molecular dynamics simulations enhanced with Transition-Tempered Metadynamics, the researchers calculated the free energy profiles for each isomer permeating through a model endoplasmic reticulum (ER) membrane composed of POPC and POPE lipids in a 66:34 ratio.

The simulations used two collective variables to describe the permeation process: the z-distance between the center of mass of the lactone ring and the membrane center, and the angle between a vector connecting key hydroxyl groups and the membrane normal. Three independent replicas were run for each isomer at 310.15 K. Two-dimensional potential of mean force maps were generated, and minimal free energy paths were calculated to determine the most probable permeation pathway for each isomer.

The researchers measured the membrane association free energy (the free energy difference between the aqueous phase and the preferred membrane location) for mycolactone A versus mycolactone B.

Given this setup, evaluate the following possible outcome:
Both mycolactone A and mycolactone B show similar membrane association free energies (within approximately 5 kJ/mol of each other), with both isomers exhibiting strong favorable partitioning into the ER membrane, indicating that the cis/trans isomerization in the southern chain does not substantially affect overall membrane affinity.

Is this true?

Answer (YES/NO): NO